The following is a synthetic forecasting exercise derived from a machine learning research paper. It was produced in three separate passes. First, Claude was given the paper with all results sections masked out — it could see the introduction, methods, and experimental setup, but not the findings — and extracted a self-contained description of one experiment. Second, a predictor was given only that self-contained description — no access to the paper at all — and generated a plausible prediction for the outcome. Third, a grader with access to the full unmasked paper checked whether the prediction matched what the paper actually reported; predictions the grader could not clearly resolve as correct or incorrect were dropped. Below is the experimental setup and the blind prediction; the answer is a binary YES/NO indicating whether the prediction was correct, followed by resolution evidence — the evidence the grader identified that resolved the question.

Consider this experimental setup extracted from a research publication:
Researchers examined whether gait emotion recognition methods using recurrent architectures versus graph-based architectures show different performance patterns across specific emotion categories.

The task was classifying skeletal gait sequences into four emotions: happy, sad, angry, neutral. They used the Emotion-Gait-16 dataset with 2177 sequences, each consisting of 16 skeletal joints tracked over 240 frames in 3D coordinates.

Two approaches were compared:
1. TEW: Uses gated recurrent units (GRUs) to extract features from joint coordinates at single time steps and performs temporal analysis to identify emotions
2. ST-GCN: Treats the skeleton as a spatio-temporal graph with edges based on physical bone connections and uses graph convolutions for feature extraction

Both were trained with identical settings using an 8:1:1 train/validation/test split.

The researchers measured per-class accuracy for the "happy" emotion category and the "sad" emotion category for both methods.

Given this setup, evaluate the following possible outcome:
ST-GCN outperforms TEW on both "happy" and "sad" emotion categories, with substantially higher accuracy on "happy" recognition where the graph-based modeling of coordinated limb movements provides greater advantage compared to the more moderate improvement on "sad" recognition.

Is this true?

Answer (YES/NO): NO